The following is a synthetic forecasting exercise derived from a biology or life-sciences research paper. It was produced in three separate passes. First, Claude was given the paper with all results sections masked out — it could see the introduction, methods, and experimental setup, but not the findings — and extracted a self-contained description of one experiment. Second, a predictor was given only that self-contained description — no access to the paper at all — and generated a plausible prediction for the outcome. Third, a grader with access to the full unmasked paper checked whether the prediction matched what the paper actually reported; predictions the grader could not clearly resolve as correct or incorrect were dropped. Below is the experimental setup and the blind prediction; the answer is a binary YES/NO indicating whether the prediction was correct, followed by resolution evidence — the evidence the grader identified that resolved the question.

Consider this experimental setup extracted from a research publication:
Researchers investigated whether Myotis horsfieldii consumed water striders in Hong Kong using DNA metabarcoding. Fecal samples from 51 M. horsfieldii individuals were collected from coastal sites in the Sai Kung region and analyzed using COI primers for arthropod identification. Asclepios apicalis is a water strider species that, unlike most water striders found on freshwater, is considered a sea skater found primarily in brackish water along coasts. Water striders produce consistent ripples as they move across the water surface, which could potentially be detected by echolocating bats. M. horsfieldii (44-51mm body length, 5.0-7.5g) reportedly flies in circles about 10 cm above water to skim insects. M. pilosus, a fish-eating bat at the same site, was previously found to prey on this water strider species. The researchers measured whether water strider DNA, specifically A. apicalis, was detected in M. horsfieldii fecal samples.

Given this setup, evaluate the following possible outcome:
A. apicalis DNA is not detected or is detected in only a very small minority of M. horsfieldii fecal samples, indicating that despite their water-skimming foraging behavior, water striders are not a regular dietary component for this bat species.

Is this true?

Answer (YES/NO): NO